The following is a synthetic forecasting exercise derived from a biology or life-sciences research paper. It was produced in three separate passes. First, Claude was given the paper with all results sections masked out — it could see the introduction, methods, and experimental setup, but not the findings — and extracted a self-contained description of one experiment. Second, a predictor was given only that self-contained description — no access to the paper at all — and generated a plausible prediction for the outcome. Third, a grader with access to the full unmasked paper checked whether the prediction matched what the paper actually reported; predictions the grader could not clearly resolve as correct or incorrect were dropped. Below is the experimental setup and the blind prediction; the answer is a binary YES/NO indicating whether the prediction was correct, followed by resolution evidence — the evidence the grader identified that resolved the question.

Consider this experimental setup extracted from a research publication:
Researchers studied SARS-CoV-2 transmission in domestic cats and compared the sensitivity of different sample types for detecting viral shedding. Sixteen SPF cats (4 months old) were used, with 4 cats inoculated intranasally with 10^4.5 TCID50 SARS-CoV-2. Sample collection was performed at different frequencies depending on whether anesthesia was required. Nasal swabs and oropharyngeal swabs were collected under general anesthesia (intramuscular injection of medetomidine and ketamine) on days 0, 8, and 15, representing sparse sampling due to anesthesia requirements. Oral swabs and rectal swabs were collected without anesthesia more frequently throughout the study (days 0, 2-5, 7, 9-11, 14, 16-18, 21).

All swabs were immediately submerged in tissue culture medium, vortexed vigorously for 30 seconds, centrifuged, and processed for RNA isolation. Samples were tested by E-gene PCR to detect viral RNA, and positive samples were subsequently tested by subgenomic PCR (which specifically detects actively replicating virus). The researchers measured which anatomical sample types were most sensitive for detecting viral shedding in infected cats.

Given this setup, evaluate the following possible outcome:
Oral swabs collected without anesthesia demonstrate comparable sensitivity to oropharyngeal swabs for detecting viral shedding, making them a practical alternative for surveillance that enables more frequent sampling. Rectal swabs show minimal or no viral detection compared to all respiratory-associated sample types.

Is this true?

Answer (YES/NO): NO